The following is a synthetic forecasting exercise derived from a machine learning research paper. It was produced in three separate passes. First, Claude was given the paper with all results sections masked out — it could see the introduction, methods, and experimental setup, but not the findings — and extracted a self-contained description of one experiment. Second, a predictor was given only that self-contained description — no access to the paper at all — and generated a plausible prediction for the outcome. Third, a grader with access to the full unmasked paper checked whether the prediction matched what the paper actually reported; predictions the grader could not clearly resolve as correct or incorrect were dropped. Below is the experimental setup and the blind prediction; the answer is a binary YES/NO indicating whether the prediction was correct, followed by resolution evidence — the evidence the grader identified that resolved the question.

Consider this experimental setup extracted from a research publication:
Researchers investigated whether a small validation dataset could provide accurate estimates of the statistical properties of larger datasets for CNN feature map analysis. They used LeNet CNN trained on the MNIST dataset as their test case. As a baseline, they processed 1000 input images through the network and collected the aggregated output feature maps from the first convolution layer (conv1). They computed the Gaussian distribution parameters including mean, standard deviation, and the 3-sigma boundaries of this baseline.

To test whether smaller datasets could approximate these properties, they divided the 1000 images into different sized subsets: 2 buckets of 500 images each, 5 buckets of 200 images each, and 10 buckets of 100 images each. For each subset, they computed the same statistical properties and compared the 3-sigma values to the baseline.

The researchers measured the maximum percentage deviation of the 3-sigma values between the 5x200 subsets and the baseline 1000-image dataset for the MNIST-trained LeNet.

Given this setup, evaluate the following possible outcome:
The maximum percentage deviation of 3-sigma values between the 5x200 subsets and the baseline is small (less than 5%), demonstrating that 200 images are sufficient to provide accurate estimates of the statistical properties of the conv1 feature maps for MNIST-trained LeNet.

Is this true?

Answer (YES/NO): YES